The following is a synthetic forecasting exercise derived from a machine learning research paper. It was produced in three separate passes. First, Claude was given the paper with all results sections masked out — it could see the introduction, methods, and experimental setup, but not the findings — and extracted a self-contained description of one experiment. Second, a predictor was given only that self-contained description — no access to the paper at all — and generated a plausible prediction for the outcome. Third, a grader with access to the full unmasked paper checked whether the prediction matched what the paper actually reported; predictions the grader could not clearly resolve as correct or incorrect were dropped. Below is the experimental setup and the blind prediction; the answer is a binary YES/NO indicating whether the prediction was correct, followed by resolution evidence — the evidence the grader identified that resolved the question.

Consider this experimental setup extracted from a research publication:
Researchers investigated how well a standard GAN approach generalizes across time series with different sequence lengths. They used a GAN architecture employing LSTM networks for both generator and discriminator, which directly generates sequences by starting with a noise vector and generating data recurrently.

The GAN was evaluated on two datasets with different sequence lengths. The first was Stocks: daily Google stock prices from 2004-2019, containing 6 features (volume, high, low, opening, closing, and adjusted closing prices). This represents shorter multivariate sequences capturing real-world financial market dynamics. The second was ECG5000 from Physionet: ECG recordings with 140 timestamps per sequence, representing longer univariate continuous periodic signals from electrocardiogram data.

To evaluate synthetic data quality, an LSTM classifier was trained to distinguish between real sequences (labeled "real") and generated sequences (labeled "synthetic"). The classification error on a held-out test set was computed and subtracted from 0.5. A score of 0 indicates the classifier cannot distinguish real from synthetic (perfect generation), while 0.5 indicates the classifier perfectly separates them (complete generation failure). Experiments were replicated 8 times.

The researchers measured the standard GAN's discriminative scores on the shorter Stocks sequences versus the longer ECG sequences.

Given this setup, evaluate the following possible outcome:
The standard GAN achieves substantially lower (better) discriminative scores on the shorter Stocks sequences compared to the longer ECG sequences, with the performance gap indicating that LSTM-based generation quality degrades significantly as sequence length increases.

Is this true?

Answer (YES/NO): NO